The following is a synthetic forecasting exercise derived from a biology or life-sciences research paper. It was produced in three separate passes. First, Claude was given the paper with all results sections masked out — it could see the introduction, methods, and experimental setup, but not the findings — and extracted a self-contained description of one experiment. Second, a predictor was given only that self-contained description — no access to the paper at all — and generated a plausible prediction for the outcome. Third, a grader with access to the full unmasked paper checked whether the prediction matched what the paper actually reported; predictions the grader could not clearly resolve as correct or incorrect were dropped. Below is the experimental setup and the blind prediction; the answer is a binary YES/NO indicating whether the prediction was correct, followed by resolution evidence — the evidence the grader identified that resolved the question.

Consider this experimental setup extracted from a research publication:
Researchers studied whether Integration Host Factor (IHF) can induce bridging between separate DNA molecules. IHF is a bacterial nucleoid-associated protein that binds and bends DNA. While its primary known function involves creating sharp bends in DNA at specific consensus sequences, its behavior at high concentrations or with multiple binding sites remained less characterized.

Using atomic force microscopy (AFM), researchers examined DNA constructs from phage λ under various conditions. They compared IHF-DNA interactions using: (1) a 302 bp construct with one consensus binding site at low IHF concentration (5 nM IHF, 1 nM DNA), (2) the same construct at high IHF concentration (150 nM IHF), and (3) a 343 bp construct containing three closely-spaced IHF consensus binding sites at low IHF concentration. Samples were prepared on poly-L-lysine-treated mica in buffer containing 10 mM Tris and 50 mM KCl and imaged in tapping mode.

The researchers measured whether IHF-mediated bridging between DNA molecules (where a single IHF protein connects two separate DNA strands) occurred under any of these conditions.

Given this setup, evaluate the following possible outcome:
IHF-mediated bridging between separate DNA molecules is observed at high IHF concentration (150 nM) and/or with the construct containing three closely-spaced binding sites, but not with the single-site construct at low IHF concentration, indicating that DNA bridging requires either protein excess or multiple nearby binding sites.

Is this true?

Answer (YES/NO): YES